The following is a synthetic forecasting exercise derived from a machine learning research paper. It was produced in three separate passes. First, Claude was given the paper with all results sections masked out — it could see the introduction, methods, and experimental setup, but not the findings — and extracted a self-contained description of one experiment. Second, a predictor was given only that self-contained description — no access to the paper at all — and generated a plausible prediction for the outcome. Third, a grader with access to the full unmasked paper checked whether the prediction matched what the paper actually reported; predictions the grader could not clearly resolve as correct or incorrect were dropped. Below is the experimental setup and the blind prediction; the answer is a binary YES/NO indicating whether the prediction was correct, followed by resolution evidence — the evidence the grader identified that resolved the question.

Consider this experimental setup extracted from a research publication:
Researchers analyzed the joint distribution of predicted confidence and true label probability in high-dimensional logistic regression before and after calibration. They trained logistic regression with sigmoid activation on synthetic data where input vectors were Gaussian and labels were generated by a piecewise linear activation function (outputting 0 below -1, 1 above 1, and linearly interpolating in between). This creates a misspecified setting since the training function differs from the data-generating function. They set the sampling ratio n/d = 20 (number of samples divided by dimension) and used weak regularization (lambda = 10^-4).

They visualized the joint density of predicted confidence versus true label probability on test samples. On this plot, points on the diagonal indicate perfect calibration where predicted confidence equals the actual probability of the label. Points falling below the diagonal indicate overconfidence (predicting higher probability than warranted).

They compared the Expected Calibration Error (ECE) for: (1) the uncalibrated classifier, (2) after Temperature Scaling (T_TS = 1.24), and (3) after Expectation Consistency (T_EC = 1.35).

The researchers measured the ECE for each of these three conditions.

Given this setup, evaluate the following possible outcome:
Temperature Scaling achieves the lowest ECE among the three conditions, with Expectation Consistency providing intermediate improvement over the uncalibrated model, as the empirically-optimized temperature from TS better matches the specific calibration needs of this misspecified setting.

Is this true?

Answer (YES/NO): NO